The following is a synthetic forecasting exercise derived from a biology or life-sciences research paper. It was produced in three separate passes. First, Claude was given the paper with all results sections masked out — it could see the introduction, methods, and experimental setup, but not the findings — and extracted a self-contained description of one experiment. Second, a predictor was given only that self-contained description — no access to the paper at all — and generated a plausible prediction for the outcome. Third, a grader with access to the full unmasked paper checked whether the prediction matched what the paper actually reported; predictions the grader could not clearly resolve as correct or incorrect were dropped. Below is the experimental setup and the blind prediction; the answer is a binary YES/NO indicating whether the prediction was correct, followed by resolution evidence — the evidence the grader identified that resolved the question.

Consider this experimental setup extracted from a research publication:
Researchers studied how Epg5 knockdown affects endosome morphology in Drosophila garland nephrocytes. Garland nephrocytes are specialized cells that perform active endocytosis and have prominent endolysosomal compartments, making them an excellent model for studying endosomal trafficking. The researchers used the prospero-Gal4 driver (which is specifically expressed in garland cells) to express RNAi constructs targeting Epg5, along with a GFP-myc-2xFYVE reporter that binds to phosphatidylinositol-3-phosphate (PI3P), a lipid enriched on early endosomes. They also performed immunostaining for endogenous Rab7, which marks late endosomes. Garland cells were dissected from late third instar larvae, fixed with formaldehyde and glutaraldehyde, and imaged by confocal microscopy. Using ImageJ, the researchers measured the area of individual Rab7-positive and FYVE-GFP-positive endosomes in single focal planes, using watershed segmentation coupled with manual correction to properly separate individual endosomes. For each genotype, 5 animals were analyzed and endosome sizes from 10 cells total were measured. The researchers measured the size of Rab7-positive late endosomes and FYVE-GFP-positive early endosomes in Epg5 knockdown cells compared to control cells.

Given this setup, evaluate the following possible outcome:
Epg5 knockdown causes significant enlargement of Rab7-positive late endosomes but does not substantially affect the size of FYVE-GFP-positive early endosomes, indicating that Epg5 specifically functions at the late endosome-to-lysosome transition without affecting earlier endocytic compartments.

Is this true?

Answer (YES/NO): NO